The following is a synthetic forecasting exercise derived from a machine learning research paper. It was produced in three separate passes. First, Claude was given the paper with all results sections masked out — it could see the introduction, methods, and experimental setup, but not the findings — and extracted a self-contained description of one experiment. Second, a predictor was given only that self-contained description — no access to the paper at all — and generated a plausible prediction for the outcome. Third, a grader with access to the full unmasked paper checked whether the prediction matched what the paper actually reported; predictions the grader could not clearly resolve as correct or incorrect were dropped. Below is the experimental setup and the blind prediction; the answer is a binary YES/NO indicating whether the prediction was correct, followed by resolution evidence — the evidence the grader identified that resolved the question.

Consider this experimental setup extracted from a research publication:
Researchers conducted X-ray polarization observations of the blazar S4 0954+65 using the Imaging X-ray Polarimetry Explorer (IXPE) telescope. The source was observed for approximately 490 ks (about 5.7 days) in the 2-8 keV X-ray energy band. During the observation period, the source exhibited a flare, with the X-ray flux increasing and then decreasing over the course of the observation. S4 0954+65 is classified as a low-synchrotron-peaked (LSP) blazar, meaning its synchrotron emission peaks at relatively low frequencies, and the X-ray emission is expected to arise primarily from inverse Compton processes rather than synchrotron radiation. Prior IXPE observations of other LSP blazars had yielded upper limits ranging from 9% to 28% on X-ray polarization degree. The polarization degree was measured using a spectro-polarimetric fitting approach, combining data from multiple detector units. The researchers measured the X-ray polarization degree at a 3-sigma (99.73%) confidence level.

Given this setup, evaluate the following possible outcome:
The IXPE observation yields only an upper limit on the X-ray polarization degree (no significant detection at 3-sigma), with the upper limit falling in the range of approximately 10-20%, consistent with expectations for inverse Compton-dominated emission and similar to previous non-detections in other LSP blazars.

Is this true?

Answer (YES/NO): YES